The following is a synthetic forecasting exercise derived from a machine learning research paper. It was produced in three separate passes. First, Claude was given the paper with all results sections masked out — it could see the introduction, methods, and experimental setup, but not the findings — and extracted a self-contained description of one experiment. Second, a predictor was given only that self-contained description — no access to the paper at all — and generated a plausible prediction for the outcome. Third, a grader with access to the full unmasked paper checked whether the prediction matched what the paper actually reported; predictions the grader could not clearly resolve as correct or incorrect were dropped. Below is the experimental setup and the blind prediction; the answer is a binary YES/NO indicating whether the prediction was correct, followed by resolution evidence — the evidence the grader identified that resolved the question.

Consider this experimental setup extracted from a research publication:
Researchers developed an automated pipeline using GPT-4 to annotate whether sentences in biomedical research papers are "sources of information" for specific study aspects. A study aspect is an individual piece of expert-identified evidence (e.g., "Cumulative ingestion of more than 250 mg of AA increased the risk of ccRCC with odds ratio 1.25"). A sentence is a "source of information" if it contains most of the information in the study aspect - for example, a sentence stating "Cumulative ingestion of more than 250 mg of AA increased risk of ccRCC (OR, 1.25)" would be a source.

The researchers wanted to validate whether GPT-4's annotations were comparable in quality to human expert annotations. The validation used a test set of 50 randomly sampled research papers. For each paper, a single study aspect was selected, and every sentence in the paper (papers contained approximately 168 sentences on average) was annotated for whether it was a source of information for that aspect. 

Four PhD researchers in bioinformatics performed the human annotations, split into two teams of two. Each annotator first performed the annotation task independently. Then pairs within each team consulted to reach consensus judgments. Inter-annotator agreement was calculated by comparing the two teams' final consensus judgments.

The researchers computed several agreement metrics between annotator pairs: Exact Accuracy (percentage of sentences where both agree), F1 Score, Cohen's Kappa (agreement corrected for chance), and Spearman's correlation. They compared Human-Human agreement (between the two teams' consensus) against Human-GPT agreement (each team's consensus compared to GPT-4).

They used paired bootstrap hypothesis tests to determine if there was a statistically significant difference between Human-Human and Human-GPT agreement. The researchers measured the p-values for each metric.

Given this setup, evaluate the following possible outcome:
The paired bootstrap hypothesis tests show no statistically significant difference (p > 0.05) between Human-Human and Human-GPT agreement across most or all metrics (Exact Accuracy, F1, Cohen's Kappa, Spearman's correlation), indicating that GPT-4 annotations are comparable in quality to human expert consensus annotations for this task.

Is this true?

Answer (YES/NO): YES